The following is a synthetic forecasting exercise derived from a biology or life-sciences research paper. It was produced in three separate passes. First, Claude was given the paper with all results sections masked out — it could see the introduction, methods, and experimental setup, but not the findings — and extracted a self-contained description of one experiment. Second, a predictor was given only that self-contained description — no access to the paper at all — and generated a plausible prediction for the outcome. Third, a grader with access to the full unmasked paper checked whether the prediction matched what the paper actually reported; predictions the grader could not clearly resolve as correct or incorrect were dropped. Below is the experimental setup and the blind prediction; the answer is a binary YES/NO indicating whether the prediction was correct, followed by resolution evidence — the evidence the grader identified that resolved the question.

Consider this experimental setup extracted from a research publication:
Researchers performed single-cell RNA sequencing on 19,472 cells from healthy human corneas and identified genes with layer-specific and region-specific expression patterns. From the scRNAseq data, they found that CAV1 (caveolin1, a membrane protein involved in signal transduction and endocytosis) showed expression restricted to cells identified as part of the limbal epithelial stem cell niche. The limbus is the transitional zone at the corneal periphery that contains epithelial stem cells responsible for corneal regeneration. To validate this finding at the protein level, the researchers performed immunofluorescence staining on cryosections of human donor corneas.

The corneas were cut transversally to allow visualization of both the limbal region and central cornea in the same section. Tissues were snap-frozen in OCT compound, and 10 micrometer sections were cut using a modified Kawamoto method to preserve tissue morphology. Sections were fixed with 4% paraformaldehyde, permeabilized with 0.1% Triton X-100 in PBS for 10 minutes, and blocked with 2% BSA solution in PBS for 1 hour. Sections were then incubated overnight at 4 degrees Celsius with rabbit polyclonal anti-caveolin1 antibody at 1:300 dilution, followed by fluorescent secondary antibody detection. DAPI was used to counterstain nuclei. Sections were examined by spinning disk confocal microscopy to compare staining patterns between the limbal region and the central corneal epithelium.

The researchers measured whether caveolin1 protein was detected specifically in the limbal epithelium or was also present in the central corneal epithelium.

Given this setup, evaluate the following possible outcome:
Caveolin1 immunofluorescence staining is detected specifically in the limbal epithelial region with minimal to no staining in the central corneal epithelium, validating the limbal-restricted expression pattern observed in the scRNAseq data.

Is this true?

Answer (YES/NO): YES